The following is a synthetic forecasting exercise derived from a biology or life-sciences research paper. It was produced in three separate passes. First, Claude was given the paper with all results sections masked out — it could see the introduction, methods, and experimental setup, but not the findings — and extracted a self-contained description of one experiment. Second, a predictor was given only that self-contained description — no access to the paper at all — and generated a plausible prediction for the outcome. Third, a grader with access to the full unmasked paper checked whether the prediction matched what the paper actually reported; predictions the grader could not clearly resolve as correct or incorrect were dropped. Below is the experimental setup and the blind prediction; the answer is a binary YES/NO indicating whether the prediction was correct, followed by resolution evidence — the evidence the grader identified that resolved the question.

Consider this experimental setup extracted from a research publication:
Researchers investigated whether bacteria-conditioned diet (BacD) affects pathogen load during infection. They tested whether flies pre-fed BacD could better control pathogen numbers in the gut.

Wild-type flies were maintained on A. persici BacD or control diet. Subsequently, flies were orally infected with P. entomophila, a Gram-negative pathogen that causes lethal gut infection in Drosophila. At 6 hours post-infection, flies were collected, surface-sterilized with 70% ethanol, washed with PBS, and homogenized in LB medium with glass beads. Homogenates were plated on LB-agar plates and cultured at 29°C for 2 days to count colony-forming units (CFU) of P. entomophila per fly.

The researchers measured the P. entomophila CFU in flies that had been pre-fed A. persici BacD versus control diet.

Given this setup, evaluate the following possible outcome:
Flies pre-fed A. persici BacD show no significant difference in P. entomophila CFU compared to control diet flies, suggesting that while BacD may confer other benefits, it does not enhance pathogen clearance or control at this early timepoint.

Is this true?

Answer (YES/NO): YES